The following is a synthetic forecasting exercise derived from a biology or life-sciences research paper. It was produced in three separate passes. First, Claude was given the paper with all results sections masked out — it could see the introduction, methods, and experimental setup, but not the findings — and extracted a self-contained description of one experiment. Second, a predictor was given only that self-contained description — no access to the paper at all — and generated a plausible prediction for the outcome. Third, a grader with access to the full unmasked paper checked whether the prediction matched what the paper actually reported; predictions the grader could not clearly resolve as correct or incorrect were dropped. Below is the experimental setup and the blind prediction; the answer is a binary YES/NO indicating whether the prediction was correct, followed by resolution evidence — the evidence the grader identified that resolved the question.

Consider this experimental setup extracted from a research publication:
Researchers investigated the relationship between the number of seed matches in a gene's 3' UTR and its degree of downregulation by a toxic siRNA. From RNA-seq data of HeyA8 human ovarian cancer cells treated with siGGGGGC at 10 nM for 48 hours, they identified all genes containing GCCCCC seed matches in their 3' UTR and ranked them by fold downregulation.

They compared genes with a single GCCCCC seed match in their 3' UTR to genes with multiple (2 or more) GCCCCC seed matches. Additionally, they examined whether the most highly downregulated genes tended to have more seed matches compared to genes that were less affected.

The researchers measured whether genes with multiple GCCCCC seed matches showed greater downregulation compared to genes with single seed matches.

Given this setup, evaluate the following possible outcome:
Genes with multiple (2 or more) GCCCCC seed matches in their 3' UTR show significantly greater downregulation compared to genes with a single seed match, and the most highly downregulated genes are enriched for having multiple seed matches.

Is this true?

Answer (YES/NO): YES